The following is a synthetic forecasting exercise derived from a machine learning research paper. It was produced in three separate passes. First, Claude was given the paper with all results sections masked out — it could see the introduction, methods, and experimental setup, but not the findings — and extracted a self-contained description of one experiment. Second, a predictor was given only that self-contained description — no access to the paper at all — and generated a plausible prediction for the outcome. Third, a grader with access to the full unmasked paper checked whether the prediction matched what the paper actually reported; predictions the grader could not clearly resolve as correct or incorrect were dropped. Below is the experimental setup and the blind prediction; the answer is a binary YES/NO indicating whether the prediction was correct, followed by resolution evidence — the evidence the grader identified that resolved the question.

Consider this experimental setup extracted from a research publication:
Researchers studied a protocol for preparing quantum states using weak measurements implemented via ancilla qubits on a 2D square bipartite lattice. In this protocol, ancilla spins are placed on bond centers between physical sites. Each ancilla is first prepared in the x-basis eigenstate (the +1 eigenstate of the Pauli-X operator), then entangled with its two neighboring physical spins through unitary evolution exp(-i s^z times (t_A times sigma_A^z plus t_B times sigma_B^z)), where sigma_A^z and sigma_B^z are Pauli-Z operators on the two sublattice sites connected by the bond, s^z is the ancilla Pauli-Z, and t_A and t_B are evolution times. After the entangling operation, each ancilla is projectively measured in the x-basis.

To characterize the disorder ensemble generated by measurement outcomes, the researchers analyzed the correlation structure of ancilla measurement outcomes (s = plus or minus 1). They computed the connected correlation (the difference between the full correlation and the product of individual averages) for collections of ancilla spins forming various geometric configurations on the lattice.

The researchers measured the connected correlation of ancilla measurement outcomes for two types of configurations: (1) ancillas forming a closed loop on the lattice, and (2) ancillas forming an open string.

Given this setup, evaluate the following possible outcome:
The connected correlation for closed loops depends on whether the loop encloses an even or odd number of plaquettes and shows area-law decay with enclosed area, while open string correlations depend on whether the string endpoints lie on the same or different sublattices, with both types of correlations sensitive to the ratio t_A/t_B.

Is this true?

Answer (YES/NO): NO